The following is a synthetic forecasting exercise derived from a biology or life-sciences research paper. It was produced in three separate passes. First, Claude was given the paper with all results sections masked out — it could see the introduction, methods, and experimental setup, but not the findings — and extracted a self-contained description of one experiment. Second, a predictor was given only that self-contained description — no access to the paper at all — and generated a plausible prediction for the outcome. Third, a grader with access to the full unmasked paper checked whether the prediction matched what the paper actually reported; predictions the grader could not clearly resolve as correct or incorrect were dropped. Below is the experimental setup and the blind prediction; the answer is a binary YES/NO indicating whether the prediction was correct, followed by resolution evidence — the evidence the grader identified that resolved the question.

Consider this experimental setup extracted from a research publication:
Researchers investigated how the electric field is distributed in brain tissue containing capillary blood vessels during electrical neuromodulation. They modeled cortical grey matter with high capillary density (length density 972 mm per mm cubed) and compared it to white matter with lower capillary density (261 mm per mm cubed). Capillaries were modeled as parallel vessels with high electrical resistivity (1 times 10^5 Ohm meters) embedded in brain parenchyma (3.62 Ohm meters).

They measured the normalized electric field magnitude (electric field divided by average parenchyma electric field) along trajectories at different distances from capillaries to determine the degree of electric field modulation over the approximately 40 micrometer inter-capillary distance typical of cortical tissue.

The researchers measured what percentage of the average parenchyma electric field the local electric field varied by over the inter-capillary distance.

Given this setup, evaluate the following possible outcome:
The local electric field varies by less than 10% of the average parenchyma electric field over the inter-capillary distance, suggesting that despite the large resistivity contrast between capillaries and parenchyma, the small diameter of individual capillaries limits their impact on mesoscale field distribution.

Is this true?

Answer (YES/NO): NO